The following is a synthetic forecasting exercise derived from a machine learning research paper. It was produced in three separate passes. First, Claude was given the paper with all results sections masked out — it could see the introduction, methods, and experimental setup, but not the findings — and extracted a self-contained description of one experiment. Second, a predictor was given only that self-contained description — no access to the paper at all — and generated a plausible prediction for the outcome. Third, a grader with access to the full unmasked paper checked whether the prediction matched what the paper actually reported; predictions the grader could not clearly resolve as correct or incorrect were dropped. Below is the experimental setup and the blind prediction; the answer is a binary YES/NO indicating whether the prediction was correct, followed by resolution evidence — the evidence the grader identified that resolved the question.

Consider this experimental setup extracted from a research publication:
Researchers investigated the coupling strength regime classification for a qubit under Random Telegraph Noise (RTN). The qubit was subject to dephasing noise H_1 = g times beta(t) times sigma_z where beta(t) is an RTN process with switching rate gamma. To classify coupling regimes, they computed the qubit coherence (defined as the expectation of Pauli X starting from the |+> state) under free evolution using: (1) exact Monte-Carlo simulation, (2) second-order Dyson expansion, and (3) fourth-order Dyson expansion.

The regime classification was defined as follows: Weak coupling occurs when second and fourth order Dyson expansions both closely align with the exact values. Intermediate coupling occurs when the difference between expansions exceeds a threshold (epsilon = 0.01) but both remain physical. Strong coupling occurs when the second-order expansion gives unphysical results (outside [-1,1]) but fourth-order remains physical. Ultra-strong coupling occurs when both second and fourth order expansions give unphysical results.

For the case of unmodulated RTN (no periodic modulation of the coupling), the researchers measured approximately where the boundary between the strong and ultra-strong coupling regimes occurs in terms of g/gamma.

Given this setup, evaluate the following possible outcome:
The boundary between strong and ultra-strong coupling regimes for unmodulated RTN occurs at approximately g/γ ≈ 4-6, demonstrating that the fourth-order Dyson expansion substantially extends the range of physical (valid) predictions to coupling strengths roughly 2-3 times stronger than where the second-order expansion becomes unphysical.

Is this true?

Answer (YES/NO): YES